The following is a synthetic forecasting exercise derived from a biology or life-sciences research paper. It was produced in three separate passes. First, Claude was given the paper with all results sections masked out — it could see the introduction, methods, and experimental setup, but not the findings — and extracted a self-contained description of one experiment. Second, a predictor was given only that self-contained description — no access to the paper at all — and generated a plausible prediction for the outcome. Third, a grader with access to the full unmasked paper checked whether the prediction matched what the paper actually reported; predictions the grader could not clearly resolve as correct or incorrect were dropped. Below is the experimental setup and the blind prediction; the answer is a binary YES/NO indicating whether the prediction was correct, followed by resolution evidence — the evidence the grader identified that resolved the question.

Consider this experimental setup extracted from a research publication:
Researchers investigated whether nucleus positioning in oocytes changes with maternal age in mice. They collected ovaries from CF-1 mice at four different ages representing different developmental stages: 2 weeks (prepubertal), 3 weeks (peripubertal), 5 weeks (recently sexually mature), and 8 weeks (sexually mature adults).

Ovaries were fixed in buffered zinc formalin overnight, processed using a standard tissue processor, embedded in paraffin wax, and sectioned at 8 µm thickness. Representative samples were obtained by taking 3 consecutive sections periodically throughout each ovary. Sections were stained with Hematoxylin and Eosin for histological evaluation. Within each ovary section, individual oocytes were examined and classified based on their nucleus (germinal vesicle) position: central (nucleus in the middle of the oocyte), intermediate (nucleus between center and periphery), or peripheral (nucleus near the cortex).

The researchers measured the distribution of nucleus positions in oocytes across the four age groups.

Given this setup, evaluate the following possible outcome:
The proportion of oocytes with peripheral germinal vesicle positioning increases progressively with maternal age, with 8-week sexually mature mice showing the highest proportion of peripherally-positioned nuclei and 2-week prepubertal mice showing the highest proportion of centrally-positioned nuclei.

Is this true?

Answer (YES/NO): NO